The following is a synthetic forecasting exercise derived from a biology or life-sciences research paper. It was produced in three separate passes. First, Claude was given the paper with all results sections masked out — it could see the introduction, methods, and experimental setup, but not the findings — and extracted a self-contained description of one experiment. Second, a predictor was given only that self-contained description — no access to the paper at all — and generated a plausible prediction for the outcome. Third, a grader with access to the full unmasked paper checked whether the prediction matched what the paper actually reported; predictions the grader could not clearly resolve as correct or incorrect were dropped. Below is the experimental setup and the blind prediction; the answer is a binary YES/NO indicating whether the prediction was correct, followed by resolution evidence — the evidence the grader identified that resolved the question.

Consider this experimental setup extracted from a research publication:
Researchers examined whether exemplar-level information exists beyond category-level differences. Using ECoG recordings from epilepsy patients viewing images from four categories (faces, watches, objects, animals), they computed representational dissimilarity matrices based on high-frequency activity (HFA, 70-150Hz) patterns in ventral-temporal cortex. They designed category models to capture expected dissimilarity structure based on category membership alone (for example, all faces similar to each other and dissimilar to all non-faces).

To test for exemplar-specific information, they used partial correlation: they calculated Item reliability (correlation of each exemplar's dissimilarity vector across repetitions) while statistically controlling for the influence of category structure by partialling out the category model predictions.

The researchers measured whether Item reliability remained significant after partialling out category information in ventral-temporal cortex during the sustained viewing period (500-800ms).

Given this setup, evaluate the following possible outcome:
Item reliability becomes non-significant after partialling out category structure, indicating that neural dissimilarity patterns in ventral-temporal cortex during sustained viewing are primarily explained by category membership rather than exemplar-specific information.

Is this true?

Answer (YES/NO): NO